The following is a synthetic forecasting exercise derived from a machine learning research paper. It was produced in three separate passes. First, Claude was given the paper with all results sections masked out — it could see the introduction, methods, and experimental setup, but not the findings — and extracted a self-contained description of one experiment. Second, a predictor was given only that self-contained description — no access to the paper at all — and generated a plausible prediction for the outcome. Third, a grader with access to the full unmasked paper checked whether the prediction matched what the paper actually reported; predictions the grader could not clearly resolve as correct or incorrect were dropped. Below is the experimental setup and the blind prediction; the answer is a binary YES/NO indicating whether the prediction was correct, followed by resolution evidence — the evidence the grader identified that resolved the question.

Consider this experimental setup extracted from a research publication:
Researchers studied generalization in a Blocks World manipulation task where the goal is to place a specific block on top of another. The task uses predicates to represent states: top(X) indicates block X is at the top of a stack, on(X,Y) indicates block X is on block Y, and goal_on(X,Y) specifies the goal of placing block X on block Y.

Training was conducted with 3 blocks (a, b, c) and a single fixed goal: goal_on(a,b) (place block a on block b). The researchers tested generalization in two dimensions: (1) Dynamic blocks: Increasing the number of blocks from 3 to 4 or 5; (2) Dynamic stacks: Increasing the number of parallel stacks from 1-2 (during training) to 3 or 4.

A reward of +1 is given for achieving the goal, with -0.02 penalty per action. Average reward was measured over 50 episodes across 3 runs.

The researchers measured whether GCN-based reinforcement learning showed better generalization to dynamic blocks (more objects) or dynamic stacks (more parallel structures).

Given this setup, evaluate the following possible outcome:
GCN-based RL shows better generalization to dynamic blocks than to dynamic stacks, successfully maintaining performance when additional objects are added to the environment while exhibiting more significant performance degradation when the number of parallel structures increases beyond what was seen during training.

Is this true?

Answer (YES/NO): NO